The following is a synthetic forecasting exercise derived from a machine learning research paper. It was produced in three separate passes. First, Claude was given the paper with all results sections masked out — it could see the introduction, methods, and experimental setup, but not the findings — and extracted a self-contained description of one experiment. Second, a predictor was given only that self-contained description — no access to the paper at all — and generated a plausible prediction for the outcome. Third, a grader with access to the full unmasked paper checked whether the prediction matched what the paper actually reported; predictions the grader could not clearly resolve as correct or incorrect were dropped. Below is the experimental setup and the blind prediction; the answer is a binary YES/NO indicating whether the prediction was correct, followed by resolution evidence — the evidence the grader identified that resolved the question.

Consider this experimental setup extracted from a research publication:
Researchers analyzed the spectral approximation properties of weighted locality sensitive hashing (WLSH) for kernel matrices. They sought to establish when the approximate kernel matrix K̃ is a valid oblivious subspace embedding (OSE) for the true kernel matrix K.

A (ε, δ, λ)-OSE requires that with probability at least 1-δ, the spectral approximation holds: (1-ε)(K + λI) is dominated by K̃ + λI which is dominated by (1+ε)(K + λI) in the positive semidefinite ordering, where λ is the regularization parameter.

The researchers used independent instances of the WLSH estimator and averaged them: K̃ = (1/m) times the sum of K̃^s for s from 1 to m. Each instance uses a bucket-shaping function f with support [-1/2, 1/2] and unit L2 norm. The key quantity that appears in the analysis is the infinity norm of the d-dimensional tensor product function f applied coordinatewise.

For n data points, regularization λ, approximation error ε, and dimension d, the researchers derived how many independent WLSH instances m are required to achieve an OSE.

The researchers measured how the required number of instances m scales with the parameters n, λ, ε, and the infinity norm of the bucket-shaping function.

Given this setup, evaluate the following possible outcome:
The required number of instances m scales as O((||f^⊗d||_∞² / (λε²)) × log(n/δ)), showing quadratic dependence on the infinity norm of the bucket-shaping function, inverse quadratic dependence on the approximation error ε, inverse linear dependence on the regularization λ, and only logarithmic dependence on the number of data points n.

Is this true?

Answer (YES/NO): NO